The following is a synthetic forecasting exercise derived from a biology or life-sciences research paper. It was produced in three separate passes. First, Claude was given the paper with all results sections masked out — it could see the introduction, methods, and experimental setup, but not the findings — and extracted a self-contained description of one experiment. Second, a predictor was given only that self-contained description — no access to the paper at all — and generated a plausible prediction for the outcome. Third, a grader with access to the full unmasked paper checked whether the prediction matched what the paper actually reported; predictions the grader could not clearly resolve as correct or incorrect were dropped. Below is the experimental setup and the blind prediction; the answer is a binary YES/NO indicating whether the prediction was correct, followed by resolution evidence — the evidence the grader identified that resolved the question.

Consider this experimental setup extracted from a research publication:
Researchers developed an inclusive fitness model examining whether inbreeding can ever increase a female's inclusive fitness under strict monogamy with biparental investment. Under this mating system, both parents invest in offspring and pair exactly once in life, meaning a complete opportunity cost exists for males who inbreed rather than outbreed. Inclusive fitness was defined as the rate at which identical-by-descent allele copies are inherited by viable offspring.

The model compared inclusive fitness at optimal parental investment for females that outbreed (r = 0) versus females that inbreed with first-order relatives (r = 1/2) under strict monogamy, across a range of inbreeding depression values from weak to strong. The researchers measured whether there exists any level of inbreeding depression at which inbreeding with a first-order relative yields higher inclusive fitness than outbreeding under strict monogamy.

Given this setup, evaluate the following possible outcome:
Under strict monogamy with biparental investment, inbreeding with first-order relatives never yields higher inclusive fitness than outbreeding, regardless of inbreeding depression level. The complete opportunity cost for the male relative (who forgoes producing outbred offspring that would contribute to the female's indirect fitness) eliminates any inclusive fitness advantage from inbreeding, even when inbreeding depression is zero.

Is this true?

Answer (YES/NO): YES